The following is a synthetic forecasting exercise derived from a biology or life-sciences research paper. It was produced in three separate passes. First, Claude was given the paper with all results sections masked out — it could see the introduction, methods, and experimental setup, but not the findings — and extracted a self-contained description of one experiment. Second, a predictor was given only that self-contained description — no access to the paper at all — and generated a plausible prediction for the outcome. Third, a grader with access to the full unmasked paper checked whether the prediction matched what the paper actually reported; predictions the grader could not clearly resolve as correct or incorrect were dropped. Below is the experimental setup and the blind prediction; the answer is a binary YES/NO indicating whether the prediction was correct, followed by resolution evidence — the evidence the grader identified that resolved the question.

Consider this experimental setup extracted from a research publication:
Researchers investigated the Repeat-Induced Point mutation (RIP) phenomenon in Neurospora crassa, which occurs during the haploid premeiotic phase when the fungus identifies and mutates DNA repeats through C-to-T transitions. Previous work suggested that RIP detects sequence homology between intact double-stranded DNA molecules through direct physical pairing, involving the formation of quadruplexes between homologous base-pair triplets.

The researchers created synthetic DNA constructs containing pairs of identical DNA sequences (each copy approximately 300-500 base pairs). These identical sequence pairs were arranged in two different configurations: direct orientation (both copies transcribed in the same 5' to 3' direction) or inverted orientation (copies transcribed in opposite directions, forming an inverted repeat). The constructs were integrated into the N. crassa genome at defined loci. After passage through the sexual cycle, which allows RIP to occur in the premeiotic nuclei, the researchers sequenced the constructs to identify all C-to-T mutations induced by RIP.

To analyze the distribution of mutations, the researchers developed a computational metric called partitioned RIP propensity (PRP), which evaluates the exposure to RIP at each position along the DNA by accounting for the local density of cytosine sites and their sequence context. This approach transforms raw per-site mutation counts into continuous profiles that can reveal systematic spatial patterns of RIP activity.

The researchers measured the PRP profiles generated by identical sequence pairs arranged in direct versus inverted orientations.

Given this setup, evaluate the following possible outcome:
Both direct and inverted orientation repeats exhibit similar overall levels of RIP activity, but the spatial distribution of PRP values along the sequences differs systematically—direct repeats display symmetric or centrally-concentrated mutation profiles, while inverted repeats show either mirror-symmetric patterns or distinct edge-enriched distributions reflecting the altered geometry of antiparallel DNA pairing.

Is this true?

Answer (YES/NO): NO